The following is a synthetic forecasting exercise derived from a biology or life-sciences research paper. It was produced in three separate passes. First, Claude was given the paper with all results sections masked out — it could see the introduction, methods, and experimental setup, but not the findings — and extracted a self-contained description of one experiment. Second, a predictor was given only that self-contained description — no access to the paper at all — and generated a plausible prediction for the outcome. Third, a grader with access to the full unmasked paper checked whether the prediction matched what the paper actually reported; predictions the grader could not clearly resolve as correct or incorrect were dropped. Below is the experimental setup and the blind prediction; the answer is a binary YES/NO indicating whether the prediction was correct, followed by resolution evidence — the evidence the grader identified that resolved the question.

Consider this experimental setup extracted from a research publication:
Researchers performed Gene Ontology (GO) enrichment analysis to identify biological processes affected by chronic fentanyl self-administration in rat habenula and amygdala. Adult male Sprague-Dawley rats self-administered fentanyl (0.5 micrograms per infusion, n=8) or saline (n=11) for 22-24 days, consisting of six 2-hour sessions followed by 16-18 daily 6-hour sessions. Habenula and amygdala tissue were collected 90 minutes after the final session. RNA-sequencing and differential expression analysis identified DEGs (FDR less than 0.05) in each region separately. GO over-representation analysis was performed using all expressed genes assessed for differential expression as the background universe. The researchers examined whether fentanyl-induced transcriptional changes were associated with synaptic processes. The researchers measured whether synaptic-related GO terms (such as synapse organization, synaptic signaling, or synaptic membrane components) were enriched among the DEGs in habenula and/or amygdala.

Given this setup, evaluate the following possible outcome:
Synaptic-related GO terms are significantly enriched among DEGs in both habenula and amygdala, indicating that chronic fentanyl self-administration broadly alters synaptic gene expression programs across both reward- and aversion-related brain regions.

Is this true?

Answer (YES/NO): YES